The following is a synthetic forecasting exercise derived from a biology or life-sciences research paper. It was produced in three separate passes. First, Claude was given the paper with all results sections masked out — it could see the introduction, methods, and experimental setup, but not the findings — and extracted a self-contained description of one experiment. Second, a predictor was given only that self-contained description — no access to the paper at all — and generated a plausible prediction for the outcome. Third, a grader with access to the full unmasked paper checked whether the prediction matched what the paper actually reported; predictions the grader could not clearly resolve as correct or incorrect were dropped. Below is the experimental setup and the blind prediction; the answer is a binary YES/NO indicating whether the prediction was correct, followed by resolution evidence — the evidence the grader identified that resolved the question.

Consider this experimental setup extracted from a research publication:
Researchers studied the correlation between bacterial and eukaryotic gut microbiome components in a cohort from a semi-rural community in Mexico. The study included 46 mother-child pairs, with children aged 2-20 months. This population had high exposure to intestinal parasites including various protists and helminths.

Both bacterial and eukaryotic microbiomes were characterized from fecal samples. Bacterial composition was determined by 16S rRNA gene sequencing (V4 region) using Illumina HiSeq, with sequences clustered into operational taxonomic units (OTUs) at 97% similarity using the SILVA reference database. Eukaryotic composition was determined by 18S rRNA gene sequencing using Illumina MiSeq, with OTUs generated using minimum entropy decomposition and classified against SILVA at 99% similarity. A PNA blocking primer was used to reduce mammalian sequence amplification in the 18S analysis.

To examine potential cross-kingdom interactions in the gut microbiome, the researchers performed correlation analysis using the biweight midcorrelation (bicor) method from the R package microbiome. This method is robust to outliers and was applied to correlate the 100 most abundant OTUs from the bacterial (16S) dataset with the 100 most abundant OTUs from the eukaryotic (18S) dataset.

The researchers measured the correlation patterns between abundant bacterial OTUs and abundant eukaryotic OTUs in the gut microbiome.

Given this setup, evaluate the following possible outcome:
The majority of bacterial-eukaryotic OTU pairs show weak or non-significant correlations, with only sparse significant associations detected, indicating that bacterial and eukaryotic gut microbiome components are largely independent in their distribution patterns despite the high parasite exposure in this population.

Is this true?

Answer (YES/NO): NO